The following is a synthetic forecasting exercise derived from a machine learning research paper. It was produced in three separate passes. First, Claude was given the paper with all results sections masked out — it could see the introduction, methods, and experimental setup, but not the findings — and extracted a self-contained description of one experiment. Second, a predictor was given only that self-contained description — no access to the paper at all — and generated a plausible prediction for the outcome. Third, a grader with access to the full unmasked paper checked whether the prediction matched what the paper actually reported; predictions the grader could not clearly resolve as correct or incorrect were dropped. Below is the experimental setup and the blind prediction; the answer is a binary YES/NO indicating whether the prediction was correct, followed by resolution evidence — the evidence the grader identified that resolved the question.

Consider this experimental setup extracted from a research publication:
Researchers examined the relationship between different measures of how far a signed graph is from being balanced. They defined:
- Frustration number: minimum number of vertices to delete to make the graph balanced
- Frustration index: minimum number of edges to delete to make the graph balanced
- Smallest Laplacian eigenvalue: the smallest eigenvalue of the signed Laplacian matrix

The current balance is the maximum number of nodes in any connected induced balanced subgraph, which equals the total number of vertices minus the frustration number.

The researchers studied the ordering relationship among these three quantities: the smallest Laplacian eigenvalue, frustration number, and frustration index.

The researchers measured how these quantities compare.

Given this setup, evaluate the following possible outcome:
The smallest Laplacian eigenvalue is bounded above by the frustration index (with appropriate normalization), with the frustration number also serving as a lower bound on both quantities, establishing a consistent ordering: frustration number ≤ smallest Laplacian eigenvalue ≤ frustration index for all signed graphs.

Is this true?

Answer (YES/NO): NO